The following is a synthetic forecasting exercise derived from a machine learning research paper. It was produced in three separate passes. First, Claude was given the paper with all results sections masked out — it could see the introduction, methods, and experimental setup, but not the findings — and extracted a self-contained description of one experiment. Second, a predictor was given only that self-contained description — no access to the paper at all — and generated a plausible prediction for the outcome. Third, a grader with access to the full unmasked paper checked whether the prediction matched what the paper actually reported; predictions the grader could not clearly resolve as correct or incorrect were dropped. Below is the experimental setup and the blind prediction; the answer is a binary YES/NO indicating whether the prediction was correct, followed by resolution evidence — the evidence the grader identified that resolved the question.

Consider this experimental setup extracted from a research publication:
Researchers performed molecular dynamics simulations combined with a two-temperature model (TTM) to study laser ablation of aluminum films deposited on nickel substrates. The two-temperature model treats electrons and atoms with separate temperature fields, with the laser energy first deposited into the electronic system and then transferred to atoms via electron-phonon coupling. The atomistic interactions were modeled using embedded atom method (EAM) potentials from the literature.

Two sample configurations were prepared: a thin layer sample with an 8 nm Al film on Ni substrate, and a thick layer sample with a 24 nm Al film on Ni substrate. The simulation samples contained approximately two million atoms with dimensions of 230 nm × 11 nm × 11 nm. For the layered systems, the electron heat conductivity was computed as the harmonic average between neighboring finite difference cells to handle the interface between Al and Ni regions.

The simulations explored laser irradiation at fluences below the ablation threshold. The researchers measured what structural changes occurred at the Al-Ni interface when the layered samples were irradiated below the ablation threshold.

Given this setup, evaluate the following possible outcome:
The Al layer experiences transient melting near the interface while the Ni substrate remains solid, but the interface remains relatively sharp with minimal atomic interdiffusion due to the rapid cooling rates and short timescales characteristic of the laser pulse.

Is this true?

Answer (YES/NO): NO